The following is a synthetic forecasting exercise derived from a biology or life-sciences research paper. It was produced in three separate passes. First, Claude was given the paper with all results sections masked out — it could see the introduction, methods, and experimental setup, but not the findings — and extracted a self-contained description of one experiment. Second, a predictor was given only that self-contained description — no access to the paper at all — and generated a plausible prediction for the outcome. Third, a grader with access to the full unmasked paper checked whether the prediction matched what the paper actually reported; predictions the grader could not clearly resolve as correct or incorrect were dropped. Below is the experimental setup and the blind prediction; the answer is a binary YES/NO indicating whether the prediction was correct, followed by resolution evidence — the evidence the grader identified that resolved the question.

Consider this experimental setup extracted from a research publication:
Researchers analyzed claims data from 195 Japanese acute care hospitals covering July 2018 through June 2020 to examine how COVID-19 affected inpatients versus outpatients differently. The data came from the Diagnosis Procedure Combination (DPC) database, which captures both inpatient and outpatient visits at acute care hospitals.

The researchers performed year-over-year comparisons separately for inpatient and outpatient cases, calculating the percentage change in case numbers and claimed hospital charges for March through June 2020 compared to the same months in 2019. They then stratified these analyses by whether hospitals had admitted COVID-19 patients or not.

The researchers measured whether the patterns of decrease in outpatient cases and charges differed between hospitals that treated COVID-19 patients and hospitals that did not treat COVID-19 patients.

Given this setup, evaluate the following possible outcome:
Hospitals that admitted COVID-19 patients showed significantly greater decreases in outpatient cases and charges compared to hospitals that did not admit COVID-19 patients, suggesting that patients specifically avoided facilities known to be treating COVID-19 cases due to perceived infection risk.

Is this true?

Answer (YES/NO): NO